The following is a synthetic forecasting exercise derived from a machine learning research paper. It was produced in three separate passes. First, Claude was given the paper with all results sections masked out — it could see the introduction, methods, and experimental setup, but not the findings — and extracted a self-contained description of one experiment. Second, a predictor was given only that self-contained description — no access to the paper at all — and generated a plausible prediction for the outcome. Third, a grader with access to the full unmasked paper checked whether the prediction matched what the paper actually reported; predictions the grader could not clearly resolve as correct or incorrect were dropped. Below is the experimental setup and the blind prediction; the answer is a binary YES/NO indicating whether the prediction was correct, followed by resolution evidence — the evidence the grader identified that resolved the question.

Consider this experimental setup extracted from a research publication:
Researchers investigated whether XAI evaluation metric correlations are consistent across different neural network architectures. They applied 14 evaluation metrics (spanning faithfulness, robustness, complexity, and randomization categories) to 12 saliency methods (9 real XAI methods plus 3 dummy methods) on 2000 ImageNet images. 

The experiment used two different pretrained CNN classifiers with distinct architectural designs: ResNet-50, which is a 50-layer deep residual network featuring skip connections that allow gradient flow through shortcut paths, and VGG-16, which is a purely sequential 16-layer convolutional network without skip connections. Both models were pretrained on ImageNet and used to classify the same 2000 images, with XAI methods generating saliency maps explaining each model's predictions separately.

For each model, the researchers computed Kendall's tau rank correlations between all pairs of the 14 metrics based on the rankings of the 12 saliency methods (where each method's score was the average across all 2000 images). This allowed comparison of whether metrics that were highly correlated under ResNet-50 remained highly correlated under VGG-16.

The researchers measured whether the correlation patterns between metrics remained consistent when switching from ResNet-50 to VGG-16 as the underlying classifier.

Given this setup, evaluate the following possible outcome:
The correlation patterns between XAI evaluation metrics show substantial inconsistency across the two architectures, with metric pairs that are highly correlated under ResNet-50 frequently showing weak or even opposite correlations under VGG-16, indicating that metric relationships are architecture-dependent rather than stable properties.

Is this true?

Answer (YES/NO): NO